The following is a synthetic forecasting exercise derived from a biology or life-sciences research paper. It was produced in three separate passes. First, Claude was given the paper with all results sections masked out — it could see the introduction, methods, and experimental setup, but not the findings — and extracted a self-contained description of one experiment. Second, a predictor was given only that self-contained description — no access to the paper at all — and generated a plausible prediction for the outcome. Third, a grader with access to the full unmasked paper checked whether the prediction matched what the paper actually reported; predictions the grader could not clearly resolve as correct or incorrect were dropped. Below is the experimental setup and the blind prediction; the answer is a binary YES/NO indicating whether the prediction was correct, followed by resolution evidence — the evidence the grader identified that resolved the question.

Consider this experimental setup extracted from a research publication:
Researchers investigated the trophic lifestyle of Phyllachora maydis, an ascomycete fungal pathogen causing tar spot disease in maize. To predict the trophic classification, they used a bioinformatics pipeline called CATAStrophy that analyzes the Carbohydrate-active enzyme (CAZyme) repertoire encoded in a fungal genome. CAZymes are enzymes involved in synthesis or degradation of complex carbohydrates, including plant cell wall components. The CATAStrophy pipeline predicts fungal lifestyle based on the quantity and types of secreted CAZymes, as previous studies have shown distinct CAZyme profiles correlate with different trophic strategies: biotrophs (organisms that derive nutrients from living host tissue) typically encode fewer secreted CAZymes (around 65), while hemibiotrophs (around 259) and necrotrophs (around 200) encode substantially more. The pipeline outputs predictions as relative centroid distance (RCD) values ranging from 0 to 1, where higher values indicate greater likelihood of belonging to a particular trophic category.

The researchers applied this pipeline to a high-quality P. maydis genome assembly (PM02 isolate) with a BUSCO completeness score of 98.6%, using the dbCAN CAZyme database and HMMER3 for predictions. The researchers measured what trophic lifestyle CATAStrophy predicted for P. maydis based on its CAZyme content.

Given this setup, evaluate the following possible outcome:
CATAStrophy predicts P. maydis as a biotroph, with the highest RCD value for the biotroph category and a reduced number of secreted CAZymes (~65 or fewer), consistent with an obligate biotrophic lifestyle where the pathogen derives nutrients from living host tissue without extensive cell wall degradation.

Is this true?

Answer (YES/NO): NO